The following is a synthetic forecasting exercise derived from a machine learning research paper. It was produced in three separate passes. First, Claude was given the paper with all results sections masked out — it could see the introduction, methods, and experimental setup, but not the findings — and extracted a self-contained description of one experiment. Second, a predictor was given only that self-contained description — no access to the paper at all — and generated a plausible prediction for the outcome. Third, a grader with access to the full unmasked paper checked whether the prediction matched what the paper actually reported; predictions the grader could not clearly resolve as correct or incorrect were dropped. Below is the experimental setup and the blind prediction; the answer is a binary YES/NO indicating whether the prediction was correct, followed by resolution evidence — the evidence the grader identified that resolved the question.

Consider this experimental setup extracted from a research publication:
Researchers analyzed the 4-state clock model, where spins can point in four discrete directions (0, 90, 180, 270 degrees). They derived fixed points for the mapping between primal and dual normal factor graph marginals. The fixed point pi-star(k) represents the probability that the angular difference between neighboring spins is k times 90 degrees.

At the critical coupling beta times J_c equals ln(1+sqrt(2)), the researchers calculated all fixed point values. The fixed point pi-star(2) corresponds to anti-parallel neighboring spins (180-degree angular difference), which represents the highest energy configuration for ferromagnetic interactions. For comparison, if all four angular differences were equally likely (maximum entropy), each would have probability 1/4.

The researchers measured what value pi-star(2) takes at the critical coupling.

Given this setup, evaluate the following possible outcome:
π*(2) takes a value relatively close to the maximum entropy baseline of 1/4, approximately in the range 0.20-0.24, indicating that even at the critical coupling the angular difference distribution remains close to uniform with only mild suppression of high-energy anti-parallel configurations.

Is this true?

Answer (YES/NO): NO